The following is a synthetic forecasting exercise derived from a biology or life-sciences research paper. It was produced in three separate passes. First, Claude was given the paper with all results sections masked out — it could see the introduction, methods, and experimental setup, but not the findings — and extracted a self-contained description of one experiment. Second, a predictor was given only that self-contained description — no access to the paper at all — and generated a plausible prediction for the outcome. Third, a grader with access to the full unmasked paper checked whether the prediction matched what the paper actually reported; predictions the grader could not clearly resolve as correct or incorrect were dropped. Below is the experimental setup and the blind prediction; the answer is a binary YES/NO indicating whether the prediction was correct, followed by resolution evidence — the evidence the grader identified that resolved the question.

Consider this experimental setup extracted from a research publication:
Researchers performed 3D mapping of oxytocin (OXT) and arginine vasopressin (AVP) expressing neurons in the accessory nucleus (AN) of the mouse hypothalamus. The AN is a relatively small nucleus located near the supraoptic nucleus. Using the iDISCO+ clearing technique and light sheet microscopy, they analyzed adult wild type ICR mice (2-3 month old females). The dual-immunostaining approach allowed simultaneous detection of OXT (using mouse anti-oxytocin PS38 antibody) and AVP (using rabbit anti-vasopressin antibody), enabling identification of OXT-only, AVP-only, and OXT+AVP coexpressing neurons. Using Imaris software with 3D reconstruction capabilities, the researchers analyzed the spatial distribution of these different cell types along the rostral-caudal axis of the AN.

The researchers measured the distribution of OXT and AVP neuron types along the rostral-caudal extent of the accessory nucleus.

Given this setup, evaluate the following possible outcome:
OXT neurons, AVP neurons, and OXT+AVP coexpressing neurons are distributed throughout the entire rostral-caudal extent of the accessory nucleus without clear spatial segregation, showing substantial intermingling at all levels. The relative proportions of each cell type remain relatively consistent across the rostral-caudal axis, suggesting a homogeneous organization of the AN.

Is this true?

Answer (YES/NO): NO